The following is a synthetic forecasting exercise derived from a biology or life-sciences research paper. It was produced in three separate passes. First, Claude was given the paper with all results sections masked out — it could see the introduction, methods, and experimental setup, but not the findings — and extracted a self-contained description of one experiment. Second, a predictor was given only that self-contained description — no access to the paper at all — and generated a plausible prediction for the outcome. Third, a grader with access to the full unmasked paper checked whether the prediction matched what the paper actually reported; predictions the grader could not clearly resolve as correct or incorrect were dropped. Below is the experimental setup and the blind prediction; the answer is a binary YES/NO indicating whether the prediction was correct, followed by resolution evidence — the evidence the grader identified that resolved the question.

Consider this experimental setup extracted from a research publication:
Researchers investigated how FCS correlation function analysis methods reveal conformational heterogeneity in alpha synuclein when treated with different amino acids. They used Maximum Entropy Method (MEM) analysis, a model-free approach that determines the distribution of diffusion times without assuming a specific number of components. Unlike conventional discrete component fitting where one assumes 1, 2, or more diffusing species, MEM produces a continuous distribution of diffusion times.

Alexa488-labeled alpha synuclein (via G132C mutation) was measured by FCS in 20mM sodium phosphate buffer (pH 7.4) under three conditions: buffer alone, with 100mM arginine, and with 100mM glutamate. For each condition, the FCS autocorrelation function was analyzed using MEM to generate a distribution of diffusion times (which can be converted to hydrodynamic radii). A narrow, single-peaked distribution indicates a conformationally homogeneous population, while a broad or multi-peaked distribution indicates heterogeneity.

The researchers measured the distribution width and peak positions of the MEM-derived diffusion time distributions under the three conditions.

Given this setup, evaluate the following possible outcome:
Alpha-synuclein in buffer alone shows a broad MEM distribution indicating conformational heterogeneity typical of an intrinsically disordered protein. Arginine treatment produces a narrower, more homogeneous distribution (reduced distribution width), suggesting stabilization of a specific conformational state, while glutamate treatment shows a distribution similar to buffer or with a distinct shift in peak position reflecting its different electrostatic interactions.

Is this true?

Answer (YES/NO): NO